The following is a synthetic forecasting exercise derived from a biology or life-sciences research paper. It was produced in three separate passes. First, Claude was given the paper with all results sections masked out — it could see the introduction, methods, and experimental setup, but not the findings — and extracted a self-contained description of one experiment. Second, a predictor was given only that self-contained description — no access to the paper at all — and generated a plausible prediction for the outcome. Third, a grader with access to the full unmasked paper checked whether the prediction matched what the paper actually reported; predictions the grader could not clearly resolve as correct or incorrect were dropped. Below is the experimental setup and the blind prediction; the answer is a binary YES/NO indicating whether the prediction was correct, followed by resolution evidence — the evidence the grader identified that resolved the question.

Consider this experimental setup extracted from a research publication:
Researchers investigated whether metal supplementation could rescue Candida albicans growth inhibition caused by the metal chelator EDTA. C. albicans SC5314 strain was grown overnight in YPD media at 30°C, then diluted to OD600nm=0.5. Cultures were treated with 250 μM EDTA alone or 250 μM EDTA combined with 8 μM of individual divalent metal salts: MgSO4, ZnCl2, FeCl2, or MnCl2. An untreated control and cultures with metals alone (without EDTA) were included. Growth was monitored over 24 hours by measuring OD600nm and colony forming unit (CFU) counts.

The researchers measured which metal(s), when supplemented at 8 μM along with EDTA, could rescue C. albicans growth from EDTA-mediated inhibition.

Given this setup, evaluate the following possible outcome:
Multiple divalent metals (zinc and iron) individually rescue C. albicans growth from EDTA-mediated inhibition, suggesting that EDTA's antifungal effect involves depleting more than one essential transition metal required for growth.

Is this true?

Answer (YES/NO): NO